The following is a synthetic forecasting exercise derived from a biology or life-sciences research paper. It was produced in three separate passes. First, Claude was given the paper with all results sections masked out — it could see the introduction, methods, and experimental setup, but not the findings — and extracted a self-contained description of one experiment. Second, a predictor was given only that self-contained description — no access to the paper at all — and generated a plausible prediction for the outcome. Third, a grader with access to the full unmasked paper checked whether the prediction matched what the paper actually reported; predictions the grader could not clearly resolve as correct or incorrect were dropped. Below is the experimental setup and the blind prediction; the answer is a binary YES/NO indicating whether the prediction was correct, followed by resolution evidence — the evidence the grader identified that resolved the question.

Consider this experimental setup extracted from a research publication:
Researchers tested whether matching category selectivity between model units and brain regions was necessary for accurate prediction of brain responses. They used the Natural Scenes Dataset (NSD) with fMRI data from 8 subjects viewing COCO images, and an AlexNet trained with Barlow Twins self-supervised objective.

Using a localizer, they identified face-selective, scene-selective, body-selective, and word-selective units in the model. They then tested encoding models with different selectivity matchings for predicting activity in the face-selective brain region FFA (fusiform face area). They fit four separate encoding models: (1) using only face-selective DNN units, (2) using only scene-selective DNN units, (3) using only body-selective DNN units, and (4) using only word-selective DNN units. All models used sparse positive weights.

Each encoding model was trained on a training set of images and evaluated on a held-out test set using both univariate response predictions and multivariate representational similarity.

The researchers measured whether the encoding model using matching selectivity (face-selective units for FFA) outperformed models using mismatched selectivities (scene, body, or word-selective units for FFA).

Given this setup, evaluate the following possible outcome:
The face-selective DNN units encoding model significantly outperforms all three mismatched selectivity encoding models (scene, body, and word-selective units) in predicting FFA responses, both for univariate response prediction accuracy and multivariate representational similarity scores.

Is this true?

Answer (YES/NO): YES